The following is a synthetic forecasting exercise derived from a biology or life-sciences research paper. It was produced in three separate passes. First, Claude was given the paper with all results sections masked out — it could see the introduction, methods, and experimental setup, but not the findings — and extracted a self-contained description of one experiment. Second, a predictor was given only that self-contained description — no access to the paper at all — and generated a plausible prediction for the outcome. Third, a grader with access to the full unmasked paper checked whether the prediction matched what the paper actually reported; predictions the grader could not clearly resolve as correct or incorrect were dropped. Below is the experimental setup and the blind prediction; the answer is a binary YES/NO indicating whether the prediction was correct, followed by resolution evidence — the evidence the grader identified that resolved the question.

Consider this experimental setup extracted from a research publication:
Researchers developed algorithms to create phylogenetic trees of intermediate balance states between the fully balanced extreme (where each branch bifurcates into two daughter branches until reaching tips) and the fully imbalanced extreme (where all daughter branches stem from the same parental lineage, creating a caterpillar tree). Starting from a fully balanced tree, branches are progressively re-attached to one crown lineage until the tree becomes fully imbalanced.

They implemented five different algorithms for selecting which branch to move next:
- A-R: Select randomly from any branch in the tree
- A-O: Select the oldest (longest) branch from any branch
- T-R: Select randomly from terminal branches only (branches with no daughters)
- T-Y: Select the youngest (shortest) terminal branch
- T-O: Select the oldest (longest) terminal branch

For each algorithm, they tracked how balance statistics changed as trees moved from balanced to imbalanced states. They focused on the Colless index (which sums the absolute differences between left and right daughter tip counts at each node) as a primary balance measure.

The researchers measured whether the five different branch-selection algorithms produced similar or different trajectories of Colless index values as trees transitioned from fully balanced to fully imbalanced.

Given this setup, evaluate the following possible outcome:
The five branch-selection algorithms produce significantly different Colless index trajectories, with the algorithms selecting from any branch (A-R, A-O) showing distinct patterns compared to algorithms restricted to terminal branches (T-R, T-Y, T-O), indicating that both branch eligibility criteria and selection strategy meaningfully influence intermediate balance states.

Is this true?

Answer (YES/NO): YES